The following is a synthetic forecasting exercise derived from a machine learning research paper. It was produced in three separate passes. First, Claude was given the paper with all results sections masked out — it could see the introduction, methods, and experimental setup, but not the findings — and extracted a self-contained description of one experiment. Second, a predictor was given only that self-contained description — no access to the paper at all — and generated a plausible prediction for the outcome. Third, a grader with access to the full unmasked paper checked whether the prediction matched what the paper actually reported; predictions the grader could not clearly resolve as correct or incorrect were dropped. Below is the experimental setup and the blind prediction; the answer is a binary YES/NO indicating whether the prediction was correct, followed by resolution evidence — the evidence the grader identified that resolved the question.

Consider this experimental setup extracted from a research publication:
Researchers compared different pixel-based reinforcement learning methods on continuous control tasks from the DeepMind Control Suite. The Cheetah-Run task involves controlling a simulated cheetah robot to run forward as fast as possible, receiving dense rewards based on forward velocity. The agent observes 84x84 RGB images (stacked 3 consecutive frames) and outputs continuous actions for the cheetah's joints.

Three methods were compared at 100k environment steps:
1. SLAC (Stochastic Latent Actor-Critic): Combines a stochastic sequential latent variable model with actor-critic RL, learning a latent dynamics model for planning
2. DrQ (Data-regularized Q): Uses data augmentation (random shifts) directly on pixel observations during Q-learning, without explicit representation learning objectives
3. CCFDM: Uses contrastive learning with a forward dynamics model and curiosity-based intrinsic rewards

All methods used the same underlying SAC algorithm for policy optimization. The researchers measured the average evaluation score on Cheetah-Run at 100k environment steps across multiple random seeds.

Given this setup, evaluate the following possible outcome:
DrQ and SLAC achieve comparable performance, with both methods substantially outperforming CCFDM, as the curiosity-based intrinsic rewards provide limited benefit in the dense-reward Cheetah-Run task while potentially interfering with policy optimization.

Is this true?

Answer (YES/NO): NO